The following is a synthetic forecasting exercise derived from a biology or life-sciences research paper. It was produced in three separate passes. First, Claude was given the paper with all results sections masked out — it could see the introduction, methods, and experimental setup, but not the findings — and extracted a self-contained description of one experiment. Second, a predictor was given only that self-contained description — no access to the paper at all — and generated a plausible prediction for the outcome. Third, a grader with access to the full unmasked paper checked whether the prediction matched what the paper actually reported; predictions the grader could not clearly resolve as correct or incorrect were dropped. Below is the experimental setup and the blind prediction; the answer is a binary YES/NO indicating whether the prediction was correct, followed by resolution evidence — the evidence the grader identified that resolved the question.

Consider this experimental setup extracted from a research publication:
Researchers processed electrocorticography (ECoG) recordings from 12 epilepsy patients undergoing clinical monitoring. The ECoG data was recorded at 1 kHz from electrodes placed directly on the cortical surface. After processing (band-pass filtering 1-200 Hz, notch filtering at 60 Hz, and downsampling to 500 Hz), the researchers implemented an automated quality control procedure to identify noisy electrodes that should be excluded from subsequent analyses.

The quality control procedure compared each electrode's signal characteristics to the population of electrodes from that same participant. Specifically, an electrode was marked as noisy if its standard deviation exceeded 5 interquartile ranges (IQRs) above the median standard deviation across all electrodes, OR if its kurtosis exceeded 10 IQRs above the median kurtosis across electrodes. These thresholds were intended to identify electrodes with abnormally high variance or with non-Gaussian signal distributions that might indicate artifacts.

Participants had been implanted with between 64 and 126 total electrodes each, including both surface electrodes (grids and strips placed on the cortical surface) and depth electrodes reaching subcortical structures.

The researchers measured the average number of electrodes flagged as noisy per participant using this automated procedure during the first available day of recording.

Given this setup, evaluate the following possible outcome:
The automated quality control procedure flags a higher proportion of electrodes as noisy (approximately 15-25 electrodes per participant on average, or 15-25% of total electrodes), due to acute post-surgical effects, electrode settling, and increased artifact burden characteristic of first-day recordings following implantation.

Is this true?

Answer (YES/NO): NO